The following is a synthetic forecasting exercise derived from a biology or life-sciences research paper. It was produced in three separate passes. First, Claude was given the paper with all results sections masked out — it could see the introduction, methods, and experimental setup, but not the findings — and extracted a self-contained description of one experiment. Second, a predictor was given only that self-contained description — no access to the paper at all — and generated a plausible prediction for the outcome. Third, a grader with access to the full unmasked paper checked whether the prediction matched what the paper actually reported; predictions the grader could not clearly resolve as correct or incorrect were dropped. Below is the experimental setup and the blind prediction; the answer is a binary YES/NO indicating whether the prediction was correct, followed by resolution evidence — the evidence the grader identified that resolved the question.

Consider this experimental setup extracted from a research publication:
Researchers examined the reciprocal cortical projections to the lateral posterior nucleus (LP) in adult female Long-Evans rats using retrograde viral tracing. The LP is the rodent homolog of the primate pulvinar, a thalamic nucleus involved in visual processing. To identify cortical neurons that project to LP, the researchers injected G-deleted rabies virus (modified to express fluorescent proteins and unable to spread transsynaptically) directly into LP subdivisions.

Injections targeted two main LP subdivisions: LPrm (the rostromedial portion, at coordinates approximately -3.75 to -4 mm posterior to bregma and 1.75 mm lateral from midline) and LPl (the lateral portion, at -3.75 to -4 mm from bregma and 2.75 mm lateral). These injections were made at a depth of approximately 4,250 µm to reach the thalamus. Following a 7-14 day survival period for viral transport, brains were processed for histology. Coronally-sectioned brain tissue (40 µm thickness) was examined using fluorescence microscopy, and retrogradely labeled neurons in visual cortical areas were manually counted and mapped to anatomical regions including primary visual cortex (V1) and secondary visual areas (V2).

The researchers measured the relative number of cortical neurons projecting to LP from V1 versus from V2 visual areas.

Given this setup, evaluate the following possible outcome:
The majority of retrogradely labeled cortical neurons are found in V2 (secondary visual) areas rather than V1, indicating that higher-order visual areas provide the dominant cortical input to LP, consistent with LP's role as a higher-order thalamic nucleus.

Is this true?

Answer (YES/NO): YES